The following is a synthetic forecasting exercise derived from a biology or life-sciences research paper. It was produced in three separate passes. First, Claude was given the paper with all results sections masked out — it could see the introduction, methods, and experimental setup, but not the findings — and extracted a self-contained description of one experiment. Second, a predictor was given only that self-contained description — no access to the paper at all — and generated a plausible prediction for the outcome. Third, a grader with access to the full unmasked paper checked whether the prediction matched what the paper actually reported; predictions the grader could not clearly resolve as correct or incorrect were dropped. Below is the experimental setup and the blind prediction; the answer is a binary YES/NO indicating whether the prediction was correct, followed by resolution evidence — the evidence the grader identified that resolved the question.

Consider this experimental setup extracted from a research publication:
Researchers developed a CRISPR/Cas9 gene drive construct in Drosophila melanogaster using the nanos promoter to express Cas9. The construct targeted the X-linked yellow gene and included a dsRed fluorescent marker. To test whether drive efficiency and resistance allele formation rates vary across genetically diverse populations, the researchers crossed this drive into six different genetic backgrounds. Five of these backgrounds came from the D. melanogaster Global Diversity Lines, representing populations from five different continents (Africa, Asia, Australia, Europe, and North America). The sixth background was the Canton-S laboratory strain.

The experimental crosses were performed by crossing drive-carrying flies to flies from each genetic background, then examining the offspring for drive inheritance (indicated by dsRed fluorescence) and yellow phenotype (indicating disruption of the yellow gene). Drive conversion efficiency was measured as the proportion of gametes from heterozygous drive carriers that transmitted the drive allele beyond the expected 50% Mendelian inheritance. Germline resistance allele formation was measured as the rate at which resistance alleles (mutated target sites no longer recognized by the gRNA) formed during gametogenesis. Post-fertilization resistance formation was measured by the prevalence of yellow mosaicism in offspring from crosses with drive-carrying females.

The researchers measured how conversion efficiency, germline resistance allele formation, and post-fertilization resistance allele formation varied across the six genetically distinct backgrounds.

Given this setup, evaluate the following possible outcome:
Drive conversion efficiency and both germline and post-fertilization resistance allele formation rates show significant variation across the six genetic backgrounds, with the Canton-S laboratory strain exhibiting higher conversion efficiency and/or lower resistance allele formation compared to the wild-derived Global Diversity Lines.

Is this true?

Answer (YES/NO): NO